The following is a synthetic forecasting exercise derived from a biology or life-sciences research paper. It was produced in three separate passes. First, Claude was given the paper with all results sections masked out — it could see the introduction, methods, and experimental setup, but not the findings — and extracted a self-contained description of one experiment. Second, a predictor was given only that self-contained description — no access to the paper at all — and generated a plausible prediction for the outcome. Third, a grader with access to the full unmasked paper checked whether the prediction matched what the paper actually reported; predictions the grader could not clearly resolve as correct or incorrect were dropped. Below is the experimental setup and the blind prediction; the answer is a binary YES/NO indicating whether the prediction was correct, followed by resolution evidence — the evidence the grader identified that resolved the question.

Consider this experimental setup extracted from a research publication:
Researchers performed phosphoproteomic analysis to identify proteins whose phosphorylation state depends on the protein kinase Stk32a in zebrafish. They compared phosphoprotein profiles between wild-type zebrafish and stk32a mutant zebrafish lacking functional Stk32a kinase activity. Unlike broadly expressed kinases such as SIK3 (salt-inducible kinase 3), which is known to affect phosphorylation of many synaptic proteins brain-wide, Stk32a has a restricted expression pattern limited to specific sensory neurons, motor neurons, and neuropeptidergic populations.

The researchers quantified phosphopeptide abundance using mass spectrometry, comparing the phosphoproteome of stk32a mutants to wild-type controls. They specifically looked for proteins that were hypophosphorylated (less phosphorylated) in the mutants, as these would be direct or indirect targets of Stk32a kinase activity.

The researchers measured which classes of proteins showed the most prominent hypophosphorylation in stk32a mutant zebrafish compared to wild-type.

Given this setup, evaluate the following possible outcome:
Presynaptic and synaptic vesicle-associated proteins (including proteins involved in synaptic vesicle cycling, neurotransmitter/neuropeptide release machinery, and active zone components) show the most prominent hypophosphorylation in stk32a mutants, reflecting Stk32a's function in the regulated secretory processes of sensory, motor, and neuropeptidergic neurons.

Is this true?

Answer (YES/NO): NO